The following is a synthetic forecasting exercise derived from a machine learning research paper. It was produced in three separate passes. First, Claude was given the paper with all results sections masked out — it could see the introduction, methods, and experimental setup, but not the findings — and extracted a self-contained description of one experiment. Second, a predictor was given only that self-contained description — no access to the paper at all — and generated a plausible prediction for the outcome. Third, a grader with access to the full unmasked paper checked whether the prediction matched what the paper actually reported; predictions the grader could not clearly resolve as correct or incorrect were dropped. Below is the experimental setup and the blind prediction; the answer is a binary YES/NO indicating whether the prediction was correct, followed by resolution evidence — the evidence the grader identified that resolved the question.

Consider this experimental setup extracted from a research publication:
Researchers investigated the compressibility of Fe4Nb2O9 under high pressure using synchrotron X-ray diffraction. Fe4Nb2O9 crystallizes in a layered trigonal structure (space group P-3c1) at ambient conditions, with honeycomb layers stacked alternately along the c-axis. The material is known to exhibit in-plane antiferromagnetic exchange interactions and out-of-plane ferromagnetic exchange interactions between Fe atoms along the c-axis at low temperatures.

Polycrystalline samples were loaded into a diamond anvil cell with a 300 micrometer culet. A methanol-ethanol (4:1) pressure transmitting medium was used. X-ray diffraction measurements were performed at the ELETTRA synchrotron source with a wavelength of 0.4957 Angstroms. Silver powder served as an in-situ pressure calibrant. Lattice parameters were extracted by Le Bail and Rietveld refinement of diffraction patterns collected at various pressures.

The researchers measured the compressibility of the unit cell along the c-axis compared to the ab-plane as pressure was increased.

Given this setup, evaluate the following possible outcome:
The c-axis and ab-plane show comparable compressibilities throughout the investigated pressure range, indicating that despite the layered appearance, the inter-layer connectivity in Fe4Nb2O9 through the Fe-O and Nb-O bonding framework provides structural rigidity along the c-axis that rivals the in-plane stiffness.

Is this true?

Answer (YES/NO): NO